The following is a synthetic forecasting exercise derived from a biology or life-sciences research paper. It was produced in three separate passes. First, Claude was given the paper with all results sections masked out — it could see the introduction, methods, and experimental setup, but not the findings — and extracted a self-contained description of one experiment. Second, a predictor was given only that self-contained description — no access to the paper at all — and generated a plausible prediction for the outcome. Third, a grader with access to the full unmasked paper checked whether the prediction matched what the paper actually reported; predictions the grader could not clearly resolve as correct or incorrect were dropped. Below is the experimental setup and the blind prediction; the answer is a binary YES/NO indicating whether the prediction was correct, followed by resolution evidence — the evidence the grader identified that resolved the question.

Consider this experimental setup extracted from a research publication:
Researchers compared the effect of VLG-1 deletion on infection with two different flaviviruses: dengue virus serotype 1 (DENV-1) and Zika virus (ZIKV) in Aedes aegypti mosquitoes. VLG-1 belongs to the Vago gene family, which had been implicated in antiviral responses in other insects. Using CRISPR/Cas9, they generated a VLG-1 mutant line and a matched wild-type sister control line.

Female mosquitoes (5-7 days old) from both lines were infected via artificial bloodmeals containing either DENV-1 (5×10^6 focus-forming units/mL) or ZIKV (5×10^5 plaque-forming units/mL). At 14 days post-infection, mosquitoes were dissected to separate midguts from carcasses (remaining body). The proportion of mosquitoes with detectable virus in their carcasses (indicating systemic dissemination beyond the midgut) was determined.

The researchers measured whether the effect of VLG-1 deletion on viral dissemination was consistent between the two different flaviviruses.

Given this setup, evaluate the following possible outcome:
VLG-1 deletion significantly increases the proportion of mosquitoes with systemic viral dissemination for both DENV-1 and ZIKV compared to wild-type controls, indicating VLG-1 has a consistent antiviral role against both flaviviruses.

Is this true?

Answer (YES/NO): NO